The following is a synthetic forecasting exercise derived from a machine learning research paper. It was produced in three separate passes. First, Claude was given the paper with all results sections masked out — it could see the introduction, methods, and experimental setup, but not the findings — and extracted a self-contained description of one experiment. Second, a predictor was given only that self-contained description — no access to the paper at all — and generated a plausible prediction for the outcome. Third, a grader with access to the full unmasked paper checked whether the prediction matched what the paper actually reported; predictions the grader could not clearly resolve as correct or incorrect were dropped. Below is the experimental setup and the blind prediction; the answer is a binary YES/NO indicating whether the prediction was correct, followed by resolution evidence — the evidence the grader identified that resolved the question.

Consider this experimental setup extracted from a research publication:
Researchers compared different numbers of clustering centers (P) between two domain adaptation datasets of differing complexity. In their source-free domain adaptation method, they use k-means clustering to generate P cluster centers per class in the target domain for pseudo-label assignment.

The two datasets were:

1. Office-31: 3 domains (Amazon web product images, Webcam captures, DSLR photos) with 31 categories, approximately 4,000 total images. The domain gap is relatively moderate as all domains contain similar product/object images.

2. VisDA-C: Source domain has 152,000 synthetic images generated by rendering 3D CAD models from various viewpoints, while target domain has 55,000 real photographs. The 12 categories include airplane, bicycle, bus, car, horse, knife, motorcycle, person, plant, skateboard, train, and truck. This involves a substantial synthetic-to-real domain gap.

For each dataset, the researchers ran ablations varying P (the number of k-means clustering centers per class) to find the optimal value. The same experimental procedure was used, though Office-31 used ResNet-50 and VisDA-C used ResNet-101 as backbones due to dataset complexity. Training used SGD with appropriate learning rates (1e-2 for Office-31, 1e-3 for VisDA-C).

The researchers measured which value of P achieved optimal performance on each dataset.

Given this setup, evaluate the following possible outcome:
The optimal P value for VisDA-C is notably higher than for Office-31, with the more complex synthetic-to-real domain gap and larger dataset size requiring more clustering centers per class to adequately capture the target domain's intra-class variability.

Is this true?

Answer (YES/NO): NO